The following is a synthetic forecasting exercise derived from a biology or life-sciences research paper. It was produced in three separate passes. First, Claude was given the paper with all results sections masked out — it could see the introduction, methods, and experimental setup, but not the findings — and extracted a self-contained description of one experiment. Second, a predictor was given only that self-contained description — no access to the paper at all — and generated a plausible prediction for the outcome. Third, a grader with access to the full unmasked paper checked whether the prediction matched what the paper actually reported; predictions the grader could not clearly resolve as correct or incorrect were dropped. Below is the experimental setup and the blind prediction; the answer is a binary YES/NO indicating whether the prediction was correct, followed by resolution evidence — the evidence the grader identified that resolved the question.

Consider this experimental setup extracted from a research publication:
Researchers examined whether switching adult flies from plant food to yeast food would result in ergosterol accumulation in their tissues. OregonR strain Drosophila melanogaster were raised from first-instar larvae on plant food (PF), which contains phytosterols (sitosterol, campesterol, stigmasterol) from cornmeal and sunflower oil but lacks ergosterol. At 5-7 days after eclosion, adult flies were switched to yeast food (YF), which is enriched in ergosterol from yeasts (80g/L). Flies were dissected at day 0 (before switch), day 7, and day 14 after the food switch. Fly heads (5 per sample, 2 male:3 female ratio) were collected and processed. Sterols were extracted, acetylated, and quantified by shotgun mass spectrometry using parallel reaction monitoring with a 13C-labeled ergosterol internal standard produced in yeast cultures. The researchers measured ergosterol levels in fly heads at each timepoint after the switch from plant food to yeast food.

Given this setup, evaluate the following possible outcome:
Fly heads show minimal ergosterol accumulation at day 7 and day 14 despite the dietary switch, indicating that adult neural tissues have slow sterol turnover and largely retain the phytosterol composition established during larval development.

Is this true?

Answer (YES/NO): YES